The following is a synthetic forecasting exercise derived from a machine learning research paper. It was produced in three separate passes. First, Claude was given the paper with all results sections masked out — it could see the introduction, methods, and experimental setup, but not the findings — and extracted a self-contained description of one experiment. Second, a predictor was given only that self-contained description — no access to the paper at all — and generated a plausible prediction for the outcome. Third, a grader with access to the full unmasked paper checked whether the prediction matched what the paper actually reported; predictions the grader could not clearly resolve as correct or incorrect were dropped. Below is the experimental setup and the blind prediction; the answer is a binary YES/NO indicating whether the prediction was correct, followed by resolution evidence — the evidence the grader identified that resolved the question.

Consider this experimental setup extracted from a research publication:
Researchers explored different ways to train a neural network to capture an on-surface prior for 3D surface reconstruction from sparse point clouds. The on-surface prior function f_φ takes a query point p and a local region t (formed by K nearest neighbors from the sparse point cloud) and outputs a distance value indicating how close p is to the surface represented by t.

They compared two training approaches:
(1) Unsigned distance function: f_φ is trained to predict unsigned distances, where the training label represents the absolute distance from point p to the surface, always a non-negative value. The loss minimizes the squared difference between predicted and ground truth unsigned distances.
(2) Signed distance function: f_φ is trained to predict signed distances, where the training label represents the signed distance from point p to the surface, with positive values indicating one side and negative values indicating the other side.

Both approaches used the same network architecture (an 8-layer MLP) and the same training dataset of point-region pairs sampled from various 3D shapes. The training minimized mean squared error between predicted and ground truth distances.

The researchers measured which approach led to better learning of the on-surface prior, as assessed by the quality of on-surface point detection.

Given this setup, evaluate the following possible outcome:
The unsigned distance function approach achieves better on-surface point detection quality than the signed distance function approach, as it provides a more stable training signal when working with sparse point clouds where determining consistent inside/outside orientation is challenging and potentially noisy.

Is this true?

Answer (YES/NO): YES